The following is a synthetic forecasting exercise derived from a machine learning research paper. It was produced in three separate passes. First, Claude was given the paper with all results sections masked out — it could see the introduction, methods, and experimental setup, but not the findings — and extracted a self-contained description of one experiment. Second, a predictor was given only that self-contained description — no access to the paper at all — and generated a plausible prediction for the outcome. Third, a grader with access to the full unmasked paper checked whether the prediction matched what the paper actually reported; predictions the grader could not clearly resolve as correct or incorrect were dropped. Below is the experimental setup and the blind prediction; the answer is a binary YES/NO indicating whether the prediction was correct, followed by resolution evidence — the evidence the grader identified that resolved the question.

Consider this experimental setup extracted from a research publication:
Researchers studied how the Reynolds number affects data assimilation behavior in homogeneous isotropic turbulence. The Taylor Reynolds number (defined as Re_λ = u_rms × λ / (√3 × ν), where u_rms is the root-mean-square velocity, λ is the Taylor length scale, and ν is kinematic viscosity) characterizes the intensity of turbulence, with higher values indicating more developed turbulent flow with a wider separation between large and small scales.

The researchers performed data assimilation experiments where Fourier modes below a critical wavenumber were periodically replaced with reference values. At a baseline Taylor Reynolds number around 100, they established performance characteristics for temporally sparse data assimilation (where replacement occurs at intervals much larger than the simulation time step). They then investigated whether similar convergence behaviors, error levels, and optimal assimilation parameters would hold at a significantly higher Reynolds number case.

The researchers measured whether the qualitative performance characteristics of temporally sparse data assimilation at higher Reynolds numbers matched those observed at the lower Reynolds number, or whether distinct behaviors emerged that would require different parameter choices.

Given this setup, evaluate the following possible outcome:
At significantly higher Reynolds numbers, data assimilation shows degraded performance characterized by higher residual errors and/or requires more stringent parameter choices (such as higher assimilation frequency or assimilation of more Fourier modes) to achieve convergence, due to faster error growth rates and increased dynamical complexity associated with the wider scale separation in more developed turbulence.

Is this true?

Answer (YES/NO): YES